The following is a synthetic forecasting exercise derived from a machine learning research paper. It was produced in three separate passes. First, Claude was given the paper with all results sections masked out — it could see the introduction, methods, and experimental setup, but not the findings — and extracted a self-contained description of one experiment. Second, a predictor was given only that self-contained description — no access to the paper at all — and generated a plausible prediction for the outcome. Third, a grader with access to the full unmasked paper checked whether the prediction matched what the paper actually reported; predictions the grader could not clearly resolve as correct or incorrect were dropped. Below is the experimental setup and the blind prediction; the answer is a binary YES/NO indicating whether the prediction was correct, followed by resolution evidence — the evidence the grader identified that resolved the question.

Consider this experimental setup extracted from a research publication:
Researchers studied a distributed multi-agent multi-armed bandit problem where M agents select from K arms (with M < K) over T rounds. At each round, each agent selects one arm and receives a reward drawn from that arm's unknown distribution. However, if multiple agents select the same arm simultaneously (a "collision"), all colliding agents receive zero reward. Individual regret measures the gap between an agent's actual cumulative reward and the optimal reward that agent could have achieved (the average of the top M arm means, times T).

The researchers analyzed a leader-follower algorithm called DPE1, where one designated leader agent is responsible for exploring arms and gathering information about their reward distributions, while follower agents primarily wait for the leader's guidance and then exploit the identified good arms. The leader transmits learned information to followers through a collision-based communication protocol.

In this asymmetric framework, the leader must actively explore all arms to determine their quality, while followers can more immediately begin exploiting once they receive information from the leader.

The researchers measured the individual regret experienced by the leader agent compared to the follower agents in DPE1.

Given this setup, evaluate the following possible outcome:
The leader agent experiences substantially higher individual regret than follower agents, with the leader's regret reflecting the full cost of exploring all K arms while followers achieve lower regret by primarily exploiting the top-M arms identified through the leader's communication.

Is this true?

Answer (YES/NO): YES